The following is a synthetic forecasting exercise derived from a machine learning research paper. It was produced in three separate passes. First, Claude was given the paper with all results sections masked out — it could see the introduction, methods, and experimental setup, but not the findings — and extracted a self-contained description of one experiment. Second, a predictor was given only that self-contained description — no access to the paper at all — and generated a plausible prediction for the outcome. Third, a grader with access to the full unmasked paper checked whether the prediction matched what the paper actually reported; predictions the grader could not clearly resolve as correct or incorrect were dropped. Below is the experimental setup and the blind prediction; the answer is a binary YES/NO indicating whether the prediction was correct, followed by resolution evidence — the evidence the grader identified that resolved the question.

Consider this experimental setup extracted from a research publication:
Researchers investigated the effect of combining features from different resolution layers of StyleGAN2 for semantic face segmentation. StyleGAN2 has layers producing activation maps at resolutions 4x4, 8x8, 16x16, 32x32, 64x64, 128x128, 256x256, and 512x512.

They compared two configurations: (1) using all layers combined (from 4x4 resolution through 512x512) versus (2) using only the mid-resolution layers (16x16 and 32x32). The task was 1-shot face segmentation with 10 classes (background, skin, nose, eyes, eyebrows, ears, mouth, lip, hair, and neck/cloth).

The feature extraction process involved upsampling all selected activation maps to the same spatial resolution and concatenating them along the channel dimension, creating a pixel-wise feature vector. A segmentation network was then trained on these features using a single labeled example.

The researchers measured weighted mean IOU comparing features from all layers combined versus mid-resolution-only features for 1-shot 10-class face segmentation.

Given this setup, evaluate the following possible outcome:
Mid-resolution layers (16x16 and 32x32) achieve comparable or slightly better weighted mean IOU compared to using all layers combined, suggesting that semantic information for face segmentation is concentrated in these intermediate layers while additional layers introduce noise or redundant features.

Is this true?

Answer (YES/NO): YES